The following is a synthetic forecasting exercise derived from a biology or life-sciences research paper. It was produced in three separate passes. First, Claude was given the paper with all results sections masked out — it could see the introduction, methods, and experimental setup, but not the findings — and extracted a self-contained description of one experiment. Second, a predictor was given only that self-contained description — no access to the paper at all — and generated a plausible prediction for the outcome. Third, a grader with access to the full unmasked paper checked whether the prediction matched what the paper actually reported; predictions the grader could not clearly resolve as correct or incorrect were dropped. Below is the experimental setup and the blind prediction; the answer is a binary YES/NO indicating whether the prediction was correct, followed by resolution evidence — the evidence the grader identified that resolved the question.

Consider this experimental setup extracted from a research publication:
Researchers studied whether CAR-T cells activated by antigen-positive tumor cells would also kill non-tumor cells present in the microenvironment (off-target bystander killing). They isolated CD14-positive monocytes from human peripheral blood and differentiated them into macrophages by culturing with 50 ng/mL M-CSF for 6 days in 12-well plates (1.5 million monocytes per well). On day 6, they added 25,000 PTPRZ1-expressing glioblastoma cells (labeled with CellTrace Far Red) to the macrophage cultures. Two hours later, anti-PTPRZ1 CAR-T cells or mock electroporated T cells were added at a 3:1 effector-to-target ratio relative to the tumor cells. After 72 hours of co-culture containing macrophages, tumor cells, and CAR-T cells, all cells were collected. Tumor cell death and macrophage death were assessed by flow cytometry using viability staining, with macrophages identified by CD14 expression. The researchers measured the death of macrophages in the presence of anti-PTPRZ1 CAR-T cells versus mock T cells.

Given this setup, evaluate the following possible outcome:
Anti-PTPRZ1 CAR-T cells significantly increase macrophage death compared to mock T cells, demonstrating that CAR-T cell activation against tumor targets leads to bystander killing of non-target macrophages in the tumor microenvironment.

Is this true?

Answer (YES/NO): NO